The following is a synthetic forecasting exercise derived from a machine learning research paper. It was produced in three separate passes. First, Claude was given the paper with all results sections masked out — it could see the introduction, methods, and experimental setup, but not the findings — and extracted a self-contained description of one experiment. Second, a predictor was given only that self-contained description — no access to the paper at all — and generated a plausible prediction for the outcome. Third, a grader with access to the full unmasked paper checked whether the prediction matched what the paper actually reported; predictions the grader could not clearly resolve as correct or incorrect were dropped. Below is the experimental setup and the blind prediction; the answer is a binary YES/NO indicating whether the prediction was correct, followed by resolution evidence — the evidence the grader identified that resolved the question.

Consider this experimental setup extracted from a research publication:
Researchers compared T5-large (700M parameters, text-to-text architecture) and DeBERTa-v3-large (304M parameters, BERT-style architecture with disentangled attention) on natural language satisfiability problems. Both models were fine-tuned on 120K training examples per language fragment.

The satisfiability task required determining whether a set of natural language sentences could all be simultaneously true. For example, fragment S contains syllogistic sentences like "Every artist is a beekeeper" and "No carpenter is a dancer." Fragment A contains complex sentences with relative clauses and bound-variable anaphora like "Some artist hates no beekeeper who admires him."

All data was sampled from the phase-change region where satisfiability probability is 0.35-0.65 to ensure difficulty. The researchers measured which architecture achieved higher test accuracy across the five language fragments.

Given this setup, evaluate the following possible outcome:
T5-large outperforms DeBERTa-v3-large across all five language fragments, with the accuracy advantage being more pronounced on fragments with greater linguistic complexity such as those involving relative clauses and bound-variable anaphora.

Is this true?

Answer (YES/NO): NO